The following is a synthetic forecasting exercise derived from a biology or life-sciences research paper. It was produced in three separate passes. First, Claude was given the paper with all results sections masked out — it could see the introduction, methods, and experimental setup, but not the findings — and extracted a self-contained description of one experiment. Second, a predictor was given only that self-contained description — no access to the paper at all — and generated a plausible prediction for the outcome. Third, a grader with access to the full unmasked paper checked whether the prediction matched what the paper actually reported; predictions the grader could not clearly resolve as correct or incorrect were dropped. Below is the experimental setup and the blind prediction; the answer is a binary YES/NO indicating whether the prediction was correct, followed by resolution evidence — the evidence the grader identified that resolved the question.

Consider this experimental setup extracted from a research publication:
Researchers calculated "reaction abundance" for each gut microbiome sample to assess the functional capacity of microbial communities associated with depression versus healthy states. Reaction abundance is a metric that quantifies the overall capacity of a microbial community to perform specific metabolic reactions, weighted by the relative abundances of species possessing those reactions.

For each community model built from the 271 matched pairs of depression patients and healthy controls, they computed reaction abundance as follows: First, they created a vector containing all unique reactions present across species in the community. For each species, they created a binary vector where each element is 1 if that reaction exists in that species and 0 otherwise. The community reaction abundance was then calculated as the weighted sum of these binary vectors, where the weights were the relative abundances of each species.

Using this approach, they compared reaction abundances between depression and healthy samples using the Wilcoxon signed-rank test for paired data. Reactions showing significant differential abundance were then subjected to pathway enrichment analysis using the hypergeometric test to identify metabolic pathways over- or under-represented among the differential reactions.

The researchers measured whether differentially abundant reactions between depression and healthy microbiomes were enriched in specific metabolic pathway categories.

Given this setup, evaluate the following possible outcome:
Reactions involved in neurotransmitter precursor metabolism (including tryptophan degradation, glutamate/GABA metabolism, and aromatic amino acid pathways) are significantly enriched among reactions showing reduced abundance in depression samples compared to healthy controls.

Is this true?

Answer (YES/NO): NO